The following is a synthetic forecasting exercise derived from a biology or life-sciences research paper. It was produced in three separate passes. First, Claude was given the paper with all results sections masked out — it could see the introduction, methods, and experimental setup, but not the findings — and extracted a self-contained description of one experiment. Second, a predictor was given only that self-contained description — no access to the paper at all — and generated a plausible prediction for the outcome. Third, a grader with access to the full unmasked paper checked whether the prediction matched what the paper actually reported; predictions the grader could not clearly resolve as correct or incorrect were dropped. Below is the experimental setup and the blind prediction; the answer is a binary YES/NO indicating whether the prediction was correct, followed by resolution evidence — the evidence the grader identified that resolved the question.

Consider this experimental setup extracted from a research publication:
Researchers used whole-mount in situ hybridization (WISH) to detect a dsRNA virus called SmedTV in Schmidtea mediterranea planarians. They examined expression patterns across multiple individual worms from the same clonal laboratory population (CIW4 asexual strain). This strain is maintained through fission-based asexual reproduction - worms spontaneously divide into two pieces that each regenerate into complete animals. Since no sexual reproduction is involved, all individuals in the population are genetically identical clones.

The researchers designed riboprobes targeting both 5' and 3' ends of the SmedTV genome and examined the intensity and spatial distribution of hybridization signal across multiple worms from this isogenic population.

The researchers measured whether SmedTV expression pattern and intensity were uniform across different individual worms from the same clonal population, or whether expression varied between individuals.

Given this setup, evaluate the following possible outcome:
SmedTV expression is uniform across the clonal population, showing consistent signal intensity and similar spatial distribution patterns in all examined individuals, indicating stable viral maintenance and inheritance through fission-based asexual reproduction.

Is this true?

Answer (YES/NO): NO